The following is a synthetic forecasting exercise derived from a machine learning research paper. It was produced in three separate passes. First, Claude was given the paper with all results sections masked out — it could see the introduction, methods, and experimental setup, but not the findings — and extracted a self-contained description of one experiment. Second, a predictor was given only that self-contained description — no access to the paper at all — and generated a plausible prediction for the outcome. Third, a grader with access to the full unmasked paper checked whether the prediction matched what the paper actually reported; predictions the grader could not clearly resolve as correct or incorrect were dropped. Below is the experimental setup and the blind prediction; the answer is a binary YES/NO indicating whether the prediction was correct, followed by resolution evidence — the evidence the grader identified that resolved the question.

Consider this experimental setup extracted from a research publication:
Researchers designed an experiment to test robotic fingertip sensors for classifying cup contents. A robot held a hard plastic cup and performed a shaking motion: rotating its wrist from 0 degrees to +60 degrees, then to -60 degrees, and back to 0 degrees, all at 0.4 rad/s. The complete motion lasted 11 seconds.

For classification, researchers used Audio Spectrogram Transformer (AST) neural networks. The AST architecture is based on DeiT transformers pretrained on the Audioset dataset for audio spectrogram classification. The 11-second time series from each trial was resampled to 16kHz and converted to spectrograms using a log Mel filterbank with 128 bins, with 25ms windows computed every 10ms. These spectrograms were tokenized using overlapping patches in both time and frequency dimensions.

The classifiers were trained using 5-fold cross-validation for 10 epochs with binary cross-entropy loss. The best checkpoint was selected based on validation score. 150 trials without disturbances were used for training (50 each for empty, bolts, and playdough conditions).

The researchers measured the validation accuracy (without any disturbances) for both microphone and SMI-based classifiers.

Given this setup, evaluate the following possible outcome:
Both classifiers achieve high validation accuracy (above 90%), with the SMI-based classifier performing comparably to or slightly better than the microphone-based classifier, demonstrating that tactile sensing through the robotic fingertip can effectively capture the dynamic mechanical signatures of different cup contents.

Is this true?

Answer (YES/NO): YES